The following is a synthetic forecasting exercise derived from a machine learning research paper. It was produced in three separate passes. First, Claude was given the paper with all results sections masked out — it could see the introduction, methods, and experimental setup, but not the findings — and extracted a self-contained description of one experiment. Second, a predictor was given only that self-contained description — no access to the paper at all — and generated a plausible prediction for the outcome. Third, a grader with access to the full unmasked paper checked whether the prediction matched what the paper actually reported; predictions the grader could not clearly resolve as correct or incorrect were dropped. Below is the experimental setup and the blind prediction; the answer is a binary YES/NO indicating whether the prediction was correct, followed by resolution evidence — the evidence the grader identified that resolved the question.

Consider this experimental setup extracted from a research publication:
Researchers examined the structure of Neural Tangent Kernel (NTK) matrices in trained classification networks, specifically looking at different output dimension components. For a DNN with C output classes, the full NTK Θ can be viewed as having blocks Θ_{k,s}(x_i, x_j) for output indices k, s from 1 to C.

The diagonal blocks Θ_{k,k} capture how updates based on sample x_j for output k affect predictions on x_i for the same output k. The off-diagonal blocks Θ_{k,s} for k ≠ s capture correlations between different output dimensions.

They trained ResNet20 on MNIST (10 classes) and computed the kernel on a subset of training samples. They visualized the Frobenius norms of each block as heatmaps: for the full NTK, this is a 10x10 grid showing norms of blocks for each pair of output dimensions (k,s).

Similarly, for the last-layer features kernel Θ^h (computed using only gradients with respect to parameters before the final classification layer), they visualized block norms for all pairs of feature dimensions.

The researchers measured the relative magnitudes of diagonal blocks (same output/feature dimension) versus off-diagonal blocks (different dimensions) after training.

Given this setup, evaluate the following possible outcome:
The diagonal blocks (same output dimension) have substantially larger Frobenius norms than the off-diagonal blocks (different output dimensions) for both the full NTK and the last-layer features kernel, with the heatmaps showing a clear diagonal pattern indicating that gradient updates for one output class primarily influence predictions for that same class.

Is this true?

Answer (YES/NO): YES